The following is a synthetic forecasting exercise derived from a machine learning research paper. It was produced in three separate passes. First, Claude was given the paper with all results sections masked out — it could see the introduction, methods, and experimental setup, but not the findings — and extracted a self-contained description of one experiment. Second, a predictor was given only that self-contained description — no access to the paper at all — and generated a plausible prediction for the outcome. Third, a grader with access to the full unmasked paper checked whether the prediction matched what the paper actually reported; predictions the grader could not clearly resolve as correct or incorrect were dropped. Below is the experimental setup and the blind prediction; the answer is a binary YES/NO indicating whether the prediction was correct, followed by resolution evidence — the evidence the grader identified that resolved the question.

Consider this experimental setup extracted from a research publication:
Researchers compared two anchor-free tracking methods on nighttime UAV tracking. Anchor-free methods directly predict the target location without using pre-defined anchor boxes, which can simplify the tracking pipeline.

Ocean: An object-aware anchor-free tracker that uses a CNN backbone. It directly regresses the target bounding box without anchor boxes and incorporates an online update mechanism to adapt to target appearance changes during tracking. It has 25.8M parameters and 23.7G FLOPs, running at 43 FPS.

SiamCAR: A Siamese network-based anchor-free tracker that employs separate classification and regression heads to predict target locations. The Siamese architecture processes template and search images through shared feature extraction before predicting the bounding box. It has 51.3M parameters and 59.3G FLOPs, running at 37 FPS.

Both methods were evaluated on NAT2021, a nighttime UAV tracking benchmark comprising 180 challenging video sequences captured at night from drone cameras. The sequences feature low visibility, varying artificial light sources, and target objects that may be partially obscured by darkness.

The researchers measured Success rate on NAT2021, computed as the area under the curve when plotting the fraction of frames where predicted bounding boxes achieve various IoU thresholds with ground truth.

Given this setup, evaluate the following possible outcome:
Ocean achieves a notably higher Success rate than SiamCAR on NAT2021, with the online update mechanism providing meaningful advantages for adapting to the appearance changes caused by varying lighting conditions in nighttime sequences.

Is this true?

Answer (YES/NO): NO